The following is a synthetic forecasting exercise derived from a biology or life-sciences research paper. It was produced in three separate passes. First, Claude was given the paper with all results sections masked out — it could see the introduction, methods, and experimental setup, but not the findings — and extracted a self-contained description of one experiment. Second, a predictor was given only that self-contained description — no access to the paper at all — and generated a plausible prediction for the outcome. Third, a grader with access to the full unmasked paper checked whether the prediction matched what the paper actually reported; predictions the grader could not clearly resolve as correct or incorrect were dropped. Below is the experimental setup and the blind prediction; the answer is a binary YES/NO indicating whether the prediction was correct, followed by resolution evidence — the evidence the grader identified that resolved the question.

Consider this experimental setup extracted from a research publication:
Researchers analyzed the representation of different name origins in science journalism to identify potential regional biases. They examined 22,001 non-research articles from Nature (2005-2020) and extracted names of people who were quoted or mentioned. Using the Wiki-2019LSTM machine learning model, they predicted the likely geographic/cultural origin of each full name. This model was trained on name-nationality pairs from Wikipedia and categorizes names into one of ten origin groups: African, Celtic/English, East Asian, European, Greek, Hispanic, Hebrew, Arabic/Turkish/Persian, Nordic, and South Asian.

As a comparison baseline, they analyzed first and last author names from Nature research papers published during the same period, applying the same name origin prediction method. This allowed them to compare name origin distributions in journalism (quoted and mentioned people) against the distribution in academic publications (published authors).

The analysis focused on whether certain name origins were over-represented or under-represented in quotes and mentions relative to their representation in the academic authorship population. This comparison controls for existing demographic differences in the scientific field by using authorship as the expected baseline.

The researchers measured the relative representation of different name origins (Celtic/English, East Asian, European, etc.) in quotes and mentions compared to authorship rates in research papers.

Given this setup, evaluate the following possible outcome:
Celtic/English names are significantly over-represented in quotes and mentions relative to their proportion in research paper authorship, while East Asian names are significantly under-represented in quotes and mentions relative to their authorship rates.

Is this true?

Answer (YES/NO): YES